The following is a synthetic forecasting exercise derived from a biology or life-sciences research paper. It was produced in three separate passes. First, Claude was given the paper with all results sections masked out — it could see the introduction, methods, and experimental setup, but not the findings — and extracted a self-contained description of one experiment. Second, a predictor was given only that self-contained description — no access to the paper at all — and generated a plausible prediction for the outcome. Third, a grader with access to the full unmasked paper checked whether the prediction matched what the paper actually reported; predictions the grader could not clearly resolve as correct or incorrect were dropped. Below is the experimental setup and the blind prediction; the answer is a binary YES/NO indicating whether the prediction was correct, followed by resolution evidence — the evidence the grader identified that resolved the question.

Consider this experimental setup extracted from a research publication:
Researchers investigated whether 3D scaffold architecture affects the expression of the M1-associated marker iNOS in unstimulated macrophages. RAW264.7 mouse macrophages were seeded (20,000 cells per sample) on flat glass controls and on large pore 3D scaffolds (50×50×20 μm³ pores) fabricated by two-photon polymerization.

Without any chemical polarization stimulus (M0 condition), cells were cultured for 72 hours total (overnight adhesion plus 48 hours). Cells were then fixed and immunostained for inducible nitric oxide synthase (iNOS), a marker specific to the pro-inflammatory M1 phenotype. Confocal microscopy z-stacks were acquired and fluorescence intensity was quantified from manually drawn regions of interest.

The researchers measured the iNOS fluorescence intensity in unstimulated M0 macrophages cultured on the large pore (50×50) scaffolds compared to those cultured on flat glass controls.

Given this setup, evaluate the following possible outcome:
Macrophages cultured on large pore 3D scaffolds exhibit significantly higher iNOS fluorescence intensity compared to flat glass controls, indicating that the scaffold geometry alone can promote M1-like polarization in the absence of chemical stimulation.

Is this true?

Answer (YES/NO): NO